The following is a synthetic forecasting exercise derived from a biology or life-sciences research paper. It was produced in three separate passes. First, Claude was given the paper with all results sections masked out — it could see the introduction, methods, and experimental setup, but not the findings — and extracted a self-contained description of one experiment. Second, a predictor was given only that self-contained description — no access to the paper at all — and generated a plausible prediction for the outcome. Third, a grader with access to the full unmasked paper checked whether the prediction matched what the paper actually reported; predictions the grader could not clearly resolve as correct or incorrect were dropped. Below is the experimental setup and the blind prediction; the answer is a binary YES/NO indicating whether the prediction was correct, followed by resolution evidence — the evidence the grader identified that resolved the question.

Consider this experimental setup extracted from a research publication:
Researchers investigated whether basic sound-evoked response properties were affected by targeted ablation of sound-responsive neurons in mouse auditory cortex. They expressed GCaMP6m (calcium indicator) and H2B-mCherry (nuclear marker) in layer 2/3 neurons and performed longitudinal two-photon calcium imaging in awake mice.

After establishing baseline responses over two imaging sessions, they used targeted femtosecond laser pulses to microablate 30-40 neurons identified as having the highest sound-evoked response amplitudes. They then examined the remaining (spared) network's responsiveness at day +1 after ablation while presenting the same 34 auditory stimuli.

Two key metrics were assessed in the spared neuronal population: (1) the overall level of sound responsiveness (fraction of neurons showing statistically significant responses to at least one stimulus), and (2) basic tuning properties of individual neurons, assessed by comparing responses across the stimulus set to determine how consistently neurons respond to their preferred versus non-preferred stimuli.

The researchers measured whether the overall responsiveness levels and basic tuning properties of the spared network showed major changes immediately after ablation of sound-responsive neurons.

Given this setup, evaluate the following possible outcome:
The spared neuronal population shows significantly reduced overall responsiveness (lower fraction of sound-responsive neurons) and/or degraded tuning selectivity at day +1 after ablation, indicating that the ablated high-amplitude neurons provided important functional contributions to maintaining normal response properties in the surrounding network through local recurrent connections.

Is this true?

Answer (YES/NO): NO